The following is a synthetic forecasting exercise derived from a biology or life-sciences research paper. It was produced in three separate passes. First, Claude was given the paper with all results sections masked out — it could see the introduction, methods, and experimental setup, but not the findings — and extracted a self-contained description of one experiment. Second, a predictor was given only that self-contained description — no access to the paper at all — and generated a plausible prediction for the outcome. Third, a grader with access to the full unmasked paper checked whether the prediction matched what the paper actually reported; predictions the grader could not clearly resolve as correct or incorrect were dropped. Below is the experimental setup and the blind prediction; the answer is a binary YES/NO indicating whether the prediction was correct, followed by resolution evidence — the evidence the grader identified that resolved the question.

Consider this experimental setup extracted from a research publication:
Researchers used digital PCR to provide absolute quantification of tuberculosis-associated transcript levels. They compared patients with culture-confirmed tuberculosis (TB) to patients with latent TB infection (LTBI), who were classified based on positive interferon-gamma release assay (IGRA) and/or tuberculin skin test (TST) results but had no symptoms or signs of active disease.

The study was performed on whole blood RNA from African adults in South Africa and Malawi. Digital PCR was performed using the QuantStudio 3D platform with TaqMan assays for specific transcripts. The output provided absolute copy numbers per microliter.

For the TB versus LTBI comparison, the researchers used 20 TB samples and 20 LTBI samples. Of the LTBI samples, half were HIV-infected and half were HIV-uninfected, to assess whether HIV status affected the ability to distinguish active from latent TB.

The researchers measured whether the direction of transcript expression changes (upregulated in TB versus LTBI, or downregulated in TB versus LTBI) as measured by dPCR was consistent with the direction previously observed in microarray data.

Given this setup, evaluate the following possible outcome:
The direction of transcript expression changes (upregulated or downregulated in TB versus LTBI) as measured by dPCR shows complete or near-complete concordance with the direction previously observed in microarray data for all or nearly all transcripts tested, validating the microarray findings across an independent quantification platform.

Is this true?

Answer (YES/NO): YES